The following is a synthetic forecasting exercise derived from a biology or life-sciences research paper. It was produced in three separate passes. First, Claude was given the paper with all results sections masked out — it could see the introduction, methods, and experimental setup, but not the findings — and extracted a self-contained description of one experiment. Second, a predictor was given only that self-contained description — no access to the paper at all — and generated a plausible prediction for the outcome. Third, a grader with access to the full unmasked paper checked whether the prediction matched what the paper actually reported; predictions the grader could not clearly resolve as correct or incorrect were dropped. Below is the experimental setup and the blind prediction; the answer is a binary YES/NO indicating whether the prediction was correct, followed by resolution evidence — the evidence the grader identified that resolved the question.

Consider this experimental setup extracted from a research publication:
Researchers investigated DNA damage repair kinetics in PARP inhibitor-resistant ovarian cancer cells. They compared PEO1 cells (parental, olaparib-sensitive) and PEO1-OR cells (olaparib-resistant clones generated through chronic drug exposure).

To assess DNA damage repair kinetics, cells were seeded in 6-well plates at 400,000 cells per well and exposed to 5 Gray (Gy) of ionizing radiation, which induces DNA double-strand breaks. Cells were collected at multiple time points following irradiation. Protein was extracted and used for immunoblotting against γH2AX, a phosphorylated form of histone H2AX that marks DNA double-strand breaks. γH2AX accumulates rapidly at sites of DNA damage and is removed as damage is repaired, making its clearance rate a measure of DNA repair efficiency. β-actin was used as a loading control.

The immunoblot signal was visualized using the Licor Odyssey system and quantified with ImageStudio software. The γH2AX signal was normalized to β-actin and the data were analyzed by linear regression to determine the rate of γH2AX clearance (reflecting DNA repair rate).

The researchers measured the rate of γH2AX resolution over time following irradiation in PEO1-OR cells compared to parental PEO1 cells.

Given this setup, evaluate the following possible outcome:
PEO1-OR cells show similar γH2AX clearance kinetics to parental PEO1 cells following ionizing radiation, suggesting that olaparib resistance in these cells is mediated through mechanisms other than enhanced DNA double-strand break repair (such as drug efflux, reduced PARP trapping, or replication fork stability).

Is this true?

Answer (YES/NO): NO